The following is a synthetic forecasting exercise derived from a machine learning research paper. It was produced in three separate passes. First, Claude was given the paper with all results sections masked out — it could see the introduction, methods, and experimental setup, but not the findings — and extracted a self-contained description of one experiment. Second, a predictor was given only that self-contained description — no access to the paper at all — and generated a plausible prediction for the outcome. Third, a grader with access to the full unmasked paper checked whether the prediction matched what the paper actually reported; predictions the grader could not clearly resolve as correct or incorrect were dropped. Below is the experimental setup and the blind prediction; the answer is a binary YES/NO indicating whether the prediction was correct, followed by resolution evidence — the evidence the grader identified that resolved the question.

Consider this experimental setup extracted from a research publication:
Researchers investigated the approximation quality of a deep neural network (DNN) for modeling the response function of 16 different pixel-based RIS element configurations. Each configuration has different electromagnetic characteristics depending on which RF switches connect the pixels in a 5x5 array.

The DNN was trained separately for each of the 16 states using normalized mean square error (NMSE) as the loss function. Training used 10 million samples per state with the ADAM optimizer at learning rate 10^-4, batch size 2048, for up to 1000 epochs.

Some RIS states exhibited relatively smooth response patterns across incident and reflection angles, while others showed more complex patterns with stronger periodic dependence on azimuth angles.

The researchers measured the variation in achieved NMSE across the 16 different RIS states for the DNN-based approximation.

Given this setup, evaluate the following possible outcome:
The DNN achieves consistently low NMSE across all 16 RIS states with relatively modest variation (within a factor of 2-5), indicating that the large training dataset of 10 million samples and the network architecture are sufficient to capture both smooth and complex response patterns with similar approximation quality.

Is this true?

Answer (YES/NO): NO